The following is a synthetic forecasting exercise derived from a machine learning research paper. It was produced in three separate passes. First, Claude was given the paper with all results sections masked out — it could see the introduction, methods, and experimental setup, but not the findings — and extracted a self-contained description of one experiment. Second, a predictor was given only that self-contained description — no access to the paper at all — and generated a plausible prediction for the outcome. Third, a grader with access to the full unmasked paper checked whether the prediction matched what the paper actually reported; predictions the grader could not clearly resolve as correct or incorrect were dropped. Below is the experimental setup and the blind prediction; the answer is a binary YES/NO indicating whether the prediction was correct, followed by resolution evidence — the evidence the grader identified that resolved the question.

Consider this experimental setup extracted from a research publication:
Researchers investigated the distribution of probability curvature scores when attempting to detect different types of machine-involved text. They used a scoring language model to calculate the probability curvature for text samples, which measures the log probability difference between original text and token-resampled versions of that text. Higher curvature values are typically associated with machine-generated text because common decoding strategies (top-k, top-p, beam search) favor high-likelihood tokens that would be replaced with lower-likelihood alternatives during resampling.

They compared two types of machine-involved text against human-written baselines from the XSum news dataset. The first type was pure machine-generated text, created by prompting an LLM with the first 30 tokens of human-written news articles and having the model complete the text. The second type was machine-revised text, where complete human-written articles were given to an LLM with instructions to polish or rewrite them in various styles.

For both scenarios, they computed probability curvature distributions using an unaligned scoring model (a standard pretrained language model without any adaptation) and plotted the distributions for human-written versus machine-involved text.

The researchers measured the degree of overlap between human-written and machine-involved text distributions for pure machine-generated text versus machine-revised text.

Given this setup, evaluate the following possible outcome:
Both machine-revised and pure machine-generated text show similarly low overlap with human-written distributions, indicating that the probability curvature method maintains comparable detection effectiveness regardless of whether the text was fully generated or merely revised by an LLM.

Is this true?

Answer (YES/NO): NO